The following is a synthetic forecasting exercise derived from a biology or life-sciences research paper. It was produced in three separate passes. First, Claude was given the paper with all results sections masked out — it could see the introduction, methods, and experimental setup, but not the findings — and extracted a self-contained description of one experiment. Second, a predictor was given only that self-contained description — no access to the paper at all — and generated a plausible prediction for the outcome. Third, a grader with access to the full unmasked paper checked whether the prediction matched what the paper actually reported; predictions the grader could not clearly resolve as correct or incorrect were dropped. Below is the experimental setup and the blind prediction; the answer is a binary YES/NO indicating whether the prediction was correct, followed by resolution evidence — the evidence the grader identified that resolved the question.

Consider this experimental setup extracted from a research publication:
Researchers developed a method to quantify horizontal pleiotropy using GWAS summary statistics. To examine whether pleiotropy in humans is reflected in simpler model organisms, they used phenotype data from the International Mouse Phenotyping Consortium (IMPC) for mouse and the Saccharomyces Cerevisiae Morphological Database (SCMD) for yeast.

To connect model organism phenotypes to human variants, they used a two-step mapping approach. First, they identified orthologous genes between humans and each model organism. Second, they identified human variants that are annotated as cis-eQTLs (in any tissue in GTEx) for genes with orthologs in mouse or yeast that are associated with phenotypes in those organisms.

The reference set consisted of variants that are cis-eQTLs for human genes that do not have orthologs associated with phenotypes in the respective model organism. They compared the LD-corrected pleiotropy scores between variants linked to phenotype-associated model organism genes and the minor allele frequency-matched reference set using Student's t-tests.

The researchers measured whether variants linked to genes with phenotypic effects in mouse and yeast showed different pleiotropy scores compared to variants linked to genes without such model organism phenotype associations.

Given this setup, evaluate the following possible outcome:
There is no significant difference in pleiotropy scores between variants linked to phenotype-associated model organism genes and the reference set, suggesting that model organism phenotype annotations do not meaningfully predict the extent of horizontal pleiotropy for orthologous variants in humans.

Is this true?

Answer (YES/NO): NO